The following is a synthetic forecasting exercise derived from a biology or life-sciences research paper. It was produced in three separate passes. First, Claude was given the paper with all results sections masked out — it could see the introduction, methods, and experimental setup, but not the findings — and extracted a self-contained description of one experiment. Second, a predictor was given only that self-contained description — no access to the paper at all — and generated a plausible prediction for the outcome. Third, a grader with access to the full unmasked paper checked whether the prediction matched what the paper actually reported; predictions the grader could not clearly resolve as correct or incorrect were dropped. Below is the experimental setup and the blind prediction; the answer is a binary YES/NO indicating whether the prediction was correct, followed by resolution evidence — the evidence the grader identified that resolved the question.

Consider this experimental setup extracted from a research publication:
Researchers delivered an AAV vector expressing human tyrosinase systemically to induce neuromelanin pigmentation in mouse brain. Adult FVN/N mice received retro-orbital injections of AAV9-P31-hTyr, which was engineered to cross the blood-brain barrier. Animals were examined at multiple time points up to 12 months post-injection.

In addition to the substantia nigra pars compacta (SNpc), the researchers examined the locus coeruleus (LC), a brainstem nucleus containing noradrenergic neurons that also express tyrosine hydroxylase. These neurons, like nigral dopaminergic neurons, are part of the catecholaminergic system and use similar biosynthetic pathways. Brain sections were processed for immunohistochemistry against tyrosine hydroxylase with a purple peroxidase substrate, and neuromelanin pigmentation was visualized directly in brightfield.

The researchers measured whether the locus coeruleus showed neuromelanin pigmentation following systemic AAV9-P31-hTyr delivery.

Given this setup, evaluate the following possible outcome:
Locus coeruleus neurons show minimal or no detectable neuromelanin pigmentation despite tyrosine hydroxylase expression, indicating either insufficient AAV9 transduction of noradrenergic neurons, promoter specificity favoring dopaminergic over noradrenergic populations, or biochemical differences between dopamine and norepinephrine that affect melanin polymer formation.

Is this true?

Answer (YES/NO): NO